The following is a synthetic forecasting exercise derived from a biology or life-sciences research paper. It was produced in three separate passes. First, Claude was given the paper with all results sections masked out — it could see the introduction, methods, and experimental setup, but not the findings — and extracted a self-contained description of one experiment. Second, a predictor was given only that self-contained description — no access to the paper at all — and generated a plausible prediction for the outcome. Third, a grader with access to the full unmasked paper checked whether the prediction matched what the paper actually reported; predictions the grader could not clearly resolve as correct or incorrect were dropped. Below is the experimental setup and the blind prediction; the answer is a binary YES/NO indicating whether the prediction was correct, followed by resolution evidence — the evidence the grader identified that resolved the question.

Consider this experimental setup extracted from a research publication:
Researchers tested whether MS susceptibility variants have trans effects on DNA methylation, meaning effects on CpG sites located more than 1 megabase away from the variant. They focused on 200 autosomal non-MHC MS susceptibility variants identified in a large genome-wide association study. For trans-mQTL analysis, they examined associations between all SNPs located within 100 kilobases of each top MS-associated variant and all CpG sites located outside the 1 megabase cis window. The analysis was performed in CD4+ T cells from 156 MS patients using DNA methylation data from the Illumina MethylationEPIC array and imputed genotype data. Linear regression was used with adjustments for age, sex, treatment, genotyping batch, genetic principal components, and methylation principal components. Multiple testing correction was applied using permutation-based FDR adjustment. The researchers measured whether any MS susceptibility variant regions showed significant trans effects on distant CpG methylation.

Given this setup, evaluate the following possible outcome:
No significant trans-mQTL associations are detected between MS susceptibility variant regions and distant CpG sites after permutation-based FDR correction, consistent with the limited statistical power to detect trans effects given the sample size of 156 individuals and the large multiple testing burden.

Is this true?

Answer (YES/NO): NO